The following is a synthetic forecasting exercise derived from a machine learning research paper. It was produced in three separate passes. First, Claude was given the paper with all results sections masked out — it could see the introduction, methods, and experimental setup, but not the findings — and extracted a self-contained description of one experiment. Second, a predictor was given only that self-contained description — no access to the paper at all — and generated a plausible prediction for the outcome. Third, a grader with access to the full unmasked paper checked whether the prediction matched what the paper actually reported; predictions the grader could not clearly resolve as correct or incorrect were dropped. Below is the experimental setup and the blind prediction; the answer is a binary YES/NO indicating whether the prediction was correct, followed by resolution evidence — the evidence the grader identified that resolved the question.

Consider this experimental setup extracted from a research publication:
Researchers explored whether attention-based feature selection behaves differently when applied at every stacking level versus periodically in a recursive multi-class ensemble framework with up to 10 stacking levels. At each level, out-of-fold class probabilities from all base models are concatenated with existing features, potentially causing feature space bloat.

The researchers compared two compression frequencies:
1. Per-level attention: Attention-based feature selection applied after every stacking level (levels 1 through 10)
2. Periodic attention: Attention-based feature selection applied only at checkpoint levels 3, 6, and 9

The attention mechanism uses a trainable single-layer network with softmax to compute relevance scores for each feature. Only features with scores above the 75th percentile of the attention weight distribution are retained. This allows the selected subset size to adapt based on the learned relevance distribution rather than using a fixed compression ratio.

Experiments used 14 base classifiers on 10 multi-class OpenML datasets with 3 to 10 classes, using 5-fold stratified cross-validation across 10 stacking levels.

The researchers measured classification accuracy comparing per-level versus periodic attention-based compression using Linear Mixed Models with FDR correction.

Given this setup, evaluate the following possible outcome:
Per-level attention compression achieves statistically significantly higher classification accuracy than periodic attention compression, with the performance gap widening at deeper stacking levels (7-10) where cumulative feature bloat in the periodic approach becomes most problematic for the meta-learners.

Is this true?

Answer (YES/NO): NO